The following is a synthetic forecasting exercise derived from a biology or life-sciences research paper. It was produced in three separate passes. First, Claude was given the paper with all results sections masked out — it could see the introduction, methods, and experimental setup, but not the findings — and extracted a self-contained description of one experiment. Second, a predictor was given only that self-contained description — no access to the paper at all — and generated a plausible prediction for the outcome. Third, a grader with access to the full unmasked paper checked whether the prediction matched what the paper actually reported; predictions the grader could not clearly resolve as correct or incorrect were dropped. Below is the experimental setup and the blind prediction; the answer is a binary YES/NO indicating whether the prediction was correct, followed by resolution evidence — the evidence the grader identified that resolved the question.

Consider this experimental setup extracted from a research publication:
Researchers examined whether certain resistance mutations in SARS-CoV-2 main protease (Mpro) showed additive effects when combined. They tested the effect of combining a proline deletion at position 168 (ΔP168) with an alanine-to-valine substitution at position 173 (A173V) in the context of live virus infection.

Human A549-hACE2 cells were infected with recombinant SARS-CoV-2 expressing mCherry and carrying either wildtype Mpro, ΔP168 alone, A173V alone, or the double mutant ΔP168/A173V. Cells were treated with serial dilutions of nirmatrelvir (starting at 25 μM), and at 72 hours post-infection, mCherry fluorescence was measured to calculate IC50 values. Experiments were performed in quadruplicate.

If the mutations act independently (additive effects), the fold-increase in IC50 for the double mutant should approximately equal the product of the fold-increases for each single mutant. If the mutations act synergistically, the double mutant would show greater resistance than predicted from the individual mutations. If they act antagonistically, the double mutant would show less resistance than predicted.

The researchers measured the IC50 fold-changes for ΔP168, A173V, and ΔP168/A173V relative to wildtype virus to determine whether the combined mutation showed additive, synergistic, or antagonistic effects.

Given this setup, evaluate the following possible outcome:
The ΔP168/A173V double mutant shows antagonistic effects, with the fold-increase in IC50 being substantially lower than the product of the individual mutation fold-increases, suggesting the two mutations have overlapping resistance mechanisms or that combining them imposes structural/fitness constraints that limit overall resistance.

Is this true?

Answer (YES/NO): NO